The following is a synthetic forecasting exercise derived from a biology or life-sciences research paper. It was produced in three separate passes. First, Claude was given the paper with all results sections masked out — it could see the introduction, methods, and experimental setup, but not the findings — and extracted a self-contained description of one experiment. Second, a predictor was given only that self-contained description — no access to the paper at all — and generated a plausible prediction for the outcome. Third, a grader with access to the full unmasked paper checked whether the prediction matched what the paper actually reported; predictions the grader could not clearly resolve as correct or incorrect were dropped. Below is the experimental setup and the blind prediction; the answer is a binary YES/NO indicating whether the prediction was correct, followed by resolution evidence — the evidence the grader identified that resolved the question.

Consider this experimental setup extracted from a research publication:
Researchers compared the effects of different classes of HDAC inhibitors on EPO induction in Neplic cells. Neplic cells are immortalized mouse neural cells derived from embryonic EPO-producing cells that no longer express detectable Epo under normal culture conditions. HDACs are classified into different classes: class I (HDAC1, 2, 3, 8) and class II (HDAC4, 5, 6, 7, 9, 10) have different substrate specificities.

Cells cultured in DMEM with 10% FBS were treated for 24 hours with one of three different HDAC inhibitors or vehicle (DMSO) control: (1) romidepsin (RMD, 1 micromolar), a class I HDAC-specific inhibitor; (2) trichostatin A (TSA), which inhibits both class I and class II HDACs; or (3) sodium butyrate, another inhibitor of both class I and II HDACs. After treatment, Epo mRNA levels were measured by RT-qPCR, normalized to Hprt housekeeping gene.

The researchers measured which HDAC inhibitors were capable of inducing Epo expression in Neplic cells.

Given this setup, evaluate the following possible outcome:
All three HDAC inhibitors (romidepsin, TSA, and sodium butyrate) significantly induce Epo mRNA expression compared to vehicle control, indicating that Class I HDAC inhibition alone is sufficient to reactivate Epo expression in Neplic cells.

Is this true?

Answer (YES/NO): YES